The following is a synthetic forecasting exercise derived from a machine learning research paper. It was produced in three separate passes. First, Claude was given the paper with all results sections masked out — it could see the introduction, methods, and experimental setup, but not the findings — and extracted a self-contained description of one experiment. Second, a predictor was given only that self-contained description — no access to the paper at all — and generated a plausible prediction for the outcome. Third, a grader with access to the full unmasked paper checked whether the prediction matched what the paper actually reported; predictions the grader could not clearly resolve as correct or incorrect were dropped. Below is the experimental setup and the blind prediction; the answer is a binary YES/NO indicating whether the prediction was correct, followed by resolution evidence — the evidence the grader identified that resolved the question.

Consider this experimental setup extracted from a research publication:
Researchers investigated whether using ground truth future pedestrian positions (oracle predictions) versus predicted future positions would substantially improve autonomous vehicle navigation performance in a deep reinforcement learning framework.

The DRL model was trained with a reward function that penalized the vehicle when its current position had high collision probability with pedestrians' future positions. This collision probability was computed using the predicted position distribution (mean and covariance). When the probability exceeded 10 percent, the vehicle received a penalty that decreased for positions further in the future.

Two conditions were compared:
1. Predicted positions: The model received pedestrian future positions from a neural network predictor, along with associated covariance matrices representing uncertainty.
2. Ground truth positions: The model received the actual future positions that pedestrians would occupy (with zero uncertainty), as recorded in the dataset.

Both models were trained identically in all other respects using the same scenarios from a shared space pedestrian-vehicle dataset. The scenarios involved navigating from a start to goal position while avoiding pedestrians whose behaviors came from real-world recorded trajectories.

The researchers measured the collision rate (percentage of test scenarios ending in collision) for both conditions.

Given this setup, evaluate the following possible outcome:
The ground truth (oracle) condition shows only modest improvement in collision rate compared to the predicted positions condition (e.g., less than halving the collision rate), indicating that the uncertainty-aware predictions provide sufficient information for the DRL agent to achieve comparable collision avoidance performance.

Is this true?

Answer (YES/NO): YES